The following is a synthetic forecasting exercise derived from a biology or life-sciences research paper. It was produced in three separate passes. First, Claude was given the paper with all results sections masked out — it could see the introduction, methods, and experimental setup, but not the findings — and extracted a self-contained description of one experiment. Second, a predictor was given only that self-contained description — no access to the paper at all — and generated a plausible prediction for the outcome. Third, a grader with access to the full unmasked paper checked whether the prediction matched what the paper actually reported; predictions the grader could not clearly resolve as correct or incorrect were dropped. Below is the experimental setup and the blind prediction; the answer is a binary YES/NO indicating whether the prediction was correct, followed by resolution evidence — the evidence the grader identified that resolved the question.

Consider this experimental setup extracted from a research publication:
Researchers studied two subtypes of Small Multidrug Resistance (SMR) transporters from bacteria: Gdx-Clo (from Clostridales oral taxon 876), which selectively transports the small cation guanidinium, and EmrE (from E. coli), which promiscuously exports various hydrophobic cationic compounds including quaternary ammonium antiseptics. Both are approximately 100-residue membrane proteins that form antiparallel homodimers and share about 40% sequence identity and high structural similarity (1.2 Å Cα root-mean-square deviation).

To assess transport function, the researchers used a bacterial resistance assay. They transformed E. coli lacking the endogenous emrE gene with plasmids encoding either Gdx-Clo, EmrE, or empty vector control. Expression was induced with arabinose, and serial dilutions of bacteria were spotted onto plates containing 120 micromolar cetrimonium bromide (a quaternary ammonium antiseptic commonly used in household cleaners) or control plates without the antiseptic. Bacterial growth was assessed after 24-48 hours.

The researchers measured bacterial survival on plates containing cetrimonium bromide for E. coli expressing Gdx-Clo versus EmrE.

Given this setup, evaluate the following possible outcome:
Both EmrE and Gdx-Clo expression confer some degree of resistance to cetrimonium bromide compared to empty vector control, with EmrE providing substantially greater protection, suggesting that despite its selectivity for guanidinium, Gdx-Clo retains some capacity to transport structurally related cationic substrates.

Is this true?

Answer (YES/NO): NO